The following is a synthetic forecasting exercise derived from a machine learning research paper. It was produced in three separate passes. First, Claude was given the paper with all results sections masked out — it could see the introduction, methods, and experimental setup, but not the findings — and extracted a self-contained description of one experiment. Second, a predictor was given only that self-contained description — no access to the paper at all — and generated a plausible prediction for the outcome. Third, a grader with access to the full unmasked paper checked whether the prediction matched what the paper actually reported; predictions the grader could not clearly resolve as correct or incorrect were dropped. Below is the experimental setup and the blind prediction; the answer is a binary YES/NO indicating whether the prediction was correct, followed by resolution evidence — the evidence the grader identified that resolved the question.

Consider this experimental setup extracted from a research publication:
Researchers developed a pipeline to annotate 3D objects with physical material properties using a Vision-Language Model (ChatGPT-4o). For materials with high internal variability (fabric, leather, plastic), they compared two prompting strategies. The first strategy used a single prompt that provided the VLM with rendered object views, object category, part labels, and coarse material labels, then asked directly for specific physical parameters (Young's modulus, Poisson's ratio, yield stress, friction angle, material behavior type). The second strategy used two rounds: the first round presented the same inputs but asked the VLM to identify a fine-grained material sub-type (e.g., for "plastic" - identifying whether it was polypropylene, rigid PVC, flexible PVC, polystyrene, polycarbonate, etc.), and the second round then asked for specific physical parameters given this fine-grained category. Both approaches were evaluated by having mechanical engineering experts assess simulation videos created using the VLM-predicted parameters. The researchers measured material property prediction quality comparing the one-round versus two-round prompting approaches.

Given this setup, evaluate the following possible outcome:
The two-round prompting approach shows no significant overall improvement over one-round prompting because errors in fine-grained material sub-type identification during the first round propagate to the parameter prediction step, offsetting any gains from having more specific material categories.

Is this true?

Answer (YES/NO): NO